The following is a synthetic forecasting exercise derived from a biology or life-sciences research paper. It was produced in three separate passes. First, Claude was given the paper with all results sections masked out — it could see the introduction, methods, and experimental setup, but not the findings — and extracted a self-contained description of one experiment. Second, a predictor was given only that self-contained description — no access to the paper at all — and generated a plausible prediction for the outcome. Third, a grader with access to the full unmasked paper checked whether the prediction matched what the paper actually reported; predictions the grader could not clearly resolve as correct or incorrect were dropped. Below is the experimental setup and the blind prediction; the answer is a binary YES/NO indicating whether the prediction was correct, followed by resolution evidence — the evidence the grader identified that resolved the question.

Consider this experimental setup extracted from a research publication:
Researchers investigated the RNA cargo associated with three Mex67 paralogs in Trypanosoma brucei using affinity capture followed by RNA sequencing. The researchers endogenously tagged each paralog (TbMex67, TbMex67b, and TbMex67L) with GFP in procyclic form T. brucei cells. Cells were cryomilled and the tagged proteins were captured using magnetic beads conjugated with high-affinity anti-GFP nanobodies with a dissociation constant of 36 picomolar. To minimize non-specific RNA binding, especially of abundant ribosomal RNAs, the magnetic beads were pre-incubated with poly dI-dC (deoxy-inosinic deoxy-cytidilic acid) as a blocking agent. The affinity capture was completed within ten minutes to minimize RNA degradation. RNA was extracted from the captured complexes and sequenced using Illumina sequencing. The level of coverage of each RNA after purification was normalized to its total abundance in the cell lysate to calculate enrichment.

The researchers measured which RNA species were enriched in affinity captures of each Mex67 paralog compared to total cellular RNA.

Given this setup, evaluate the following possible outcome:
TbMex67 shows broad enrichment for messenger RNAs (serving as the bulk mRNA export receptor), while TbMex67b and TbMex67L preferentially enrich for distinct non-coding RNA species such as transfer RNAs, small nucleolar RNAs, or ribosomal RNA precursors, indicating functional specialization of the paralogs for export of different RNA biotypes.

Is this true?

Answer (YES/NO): NO